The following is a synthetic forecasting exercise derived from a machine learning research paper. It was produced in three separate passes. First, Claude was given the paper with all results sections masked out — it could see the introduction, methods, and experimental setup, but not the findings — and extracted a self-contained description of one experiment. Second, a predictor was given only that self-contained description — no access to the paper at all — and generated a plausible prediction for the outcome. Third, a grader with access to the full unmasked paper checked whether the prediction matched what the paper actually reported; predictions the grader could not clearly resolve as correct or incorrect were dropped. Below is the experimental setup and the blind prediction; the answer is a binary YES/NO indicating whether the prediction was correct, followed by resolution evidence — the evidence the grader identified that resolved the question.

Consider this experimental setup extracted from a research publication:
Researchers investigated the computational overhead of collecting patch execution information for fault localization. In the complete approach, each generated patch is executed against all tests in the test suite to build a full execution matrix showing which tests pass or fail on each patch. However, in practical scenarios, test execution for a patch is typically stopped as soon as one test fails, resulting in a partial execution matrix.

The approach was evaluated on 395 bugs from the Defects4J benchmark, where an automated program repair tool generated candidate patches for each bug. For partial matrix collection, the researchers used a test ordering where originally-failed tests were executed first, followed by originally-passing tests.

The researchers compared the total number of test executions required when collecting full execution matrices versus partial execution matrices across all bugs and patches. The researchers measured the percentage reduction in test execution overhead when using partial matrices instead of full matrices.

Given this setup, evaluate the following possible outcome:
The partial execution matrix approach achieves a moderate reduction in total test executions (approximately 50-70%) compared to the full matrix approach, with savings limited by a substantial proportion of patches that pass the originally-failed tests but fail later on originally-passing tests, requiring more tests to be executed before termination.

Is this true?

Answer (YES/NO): NO